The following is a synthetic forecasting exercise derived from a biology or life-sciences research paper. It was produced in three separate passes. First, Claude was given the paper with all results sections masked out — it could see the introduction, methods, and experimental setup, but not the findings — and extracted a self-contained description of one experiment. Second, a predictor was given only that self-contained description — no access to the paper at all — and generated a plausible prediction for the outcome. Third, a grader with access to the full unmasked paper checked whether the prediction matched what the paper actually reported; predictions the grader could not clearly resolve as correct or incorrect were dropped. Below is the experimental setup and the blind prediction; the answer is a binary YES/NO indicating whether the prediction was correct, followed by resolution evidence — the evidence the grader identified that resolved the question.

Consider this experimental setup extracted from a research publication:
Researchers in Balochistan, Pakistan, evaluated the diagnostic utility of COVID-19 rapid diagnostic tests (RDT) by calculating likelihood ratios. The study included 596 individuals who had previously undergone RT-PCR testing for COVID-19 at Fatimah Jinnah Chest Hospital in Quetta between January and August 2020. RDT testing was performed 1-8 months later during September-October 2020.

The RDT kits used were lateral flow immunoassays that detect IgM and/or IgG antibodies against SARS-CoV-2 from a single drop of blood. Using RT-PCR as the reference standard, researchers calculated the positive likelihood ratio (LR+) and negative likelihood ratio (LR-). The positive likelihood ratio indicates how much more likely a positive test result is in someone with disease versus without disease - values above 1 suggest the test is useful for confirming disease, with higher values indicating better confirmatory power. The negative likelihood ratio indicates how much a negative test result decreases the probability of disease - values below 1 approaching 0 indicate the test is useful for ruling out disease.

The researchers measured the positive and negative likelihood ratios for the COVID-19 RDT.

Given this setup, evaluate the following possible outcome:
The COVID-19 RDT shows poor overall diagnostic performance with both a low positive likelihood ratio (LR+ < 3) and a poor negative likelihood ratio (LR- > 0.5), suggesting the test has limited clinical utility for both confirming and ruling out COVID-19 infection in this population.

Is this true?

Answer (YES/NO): NO